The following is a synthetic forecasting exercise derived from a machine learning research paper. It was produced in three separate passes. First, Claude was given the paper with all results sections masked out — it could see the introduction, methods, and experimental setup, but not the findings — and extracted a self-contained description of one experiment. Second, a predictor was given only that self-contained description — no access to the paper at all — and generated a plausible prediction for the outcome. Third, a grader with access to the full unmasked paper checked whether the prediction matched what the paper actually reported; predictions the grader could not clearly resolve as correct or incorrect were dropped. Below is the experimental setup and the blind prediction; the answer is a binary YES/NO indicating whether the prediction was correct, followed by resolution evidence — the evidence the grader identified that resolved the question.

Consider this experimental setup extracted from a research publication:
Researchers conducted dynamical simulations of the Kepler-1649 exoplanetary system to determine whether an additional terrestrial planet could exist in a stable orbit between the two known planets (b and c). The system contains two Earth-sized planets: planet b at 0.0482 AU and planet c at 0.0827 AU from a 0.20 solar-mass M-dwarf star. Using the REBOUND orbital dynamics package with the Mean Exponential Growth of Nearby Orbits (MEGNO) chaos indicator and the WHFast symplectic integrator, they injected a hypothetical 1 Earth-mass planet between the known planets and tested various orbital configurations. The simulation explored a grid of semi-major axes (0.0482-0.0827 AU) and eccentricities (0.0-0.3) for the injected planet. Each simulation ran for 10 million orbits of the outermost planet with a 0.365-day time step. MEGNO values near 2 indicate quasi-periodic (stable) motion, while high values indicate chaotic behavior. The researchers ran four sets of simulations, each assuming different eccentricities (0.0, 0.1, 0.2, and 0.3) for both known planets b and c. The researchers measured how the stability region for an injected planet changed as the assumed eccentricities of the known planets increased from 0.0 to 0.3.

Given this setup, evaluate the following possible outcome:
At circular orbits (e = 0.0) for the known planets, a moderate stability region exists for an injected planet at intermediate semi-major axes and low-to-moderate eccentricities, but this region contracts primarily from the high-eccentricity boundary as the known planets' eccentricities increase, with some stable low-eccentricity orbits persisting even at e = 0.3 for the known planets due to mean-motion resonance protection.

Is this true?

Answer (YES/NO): NO